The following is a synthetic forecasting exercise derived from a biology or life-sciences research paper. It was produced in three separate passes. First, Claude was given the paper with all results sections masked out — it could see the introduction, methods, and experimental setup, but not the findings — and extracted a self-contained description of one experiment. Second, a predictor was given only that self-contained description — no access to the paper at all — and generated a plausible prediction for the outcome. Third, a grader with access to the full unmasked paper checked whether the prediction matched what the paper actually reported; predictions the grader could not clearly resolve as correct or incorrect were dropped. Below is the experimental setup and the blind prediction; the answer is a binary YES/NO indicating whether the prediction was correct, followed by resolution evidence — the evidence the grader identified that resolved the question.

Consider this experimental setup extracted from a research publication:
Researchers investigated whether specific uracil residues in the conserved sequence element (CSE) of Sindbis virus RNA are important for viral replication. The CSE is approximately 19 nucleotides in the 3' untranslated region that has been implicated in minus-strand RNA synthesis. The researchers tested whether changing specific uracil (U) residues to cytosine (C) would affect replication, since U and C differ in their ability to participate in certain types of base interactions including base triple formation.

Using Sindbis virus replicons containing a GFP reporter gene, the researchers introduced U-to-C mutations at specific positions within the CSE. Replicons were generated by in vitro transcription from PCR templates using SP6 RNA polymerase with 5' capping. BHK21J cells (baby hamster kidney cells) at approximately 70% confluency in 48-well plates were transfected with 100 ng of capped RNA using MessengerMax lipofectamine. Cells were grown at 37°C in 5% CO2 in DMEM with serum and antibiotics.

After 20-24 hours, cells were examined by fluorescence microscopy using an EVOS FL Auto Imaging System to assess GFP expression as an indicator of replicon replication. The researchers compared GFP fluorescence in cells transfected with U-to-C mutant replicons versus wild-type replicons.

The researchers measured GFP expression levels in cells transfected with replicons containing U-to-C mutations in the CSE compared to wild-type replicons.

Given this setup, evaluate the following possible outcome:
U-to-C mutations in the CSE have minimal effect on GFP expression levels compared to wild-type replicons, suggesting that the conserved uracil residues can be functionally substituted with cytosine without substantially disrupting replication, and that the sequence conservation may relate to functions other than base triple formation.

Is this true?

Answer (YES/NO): NO